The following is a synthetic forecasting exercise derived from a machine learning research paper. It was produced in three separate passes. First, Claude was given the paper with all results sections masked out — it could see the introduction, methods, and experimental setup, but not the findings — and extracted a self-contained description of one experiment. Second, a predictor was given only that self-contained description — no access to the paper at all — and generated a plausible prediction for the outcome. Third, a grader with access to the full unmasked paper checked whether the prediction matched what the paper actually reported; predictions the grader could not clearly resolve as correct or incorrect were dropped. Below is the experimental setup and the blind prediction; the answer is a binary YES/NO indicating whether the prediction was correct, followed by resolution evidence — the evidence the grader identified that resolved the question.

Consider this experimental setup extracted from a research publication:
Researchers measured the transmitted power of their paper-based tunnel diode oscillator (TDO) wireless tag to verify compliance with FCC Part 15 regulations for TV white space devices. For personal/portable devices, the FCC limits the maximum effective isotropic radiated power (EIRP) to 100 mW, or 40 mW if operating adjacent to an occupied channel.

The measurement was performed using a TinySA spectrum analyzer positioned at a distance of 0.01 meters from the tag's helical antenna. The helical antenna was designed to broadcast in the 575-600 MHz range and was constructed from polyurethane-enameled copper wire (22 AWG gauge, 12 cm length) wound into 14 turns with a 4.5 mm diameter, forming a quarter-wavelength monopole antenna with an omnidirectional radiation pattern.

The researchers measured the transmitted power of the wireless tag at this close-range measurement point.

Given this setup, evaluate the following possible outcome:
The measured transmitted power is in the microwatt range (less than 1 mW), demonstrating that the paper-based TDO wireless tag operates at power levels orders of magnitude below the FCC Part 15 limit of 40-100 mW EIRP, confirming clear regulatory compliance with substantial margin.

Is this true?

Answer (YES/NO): YES